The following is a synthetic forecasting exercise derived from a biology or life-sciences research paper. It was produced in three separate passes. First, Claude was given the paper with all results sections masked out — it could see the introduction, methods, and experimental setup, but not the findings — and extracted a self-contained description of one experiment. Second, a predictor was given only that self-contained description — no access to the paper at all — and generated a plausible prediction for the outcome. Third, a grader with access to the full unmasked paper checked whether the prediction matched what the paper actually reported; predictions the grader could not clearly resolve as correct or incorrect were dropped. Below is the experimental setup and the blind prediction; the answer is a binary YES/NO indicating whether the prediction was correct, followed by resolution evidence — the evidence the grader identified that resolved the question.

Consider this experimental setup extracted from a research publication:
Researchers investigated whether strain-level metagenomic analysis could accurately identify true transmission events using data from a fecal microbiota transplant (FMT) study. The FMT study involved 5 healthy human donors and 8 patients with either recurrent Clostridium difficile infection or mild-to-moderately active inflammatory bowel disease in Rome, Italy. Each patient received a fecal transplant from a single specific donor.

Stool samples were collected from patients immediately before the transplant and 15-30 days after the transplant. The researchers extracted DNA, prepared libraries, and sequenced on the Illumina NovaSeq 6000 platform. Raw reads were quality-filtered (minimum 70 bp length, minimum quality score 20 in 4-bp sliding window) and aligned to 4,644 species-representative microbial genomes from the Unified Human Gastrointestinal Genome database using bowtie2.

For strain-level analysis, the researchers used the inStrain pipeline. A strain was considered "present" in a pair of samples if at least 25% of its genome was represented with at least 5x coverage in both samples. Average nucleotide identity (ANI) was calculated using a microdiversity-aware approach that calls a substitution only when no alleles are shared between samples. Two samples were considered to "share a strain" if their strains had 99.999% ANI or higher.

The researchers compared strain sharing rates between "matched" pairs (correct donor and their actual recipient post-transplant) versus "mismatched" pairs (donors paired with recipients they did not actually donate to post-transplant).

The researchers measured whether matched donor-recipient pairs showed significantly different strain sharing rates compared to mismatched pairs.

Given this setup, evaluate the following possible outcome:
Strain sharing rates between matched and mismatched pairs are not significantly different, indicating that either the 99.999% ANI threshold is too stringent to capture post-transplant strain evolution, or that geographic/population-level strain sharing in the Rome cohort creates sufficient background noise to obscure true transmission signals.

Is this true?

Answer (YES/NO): NO